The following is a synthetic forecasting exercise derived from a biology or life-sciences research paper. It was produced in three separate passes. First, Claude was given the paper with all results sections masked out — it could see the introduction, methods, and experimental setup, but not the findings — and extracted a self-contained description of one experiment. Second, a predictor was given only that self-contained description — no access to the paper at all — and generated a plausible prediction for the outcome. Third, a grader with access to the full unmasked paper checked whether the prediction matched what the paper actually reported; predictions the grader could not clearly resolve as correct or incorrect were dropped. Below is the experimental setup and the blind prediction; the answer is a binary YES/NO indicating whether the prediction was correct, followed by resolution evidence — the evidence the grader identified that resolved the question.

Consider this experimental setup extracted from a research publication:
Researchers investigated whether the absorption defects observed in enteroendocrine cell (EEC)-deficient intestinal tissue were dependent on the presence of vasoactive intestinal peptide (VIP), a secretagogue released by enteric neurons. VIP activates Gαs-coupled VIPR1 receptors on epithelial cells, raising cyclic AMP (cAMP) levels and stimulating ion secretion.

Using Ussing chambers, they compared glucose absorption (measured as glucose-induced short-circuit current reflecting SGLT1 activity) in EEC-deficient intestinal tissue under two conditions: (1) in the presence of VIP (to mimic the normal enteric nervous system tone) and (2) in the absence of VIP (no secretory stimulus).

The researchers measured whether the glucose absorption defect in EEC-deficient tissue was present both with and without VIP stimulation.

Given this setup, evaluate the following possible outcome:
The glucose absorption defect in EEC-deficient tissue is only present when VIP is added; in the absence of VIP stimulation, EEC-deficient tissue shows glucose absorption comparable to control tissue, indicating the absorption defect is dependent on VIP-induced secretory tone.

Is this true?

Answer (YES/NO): YES